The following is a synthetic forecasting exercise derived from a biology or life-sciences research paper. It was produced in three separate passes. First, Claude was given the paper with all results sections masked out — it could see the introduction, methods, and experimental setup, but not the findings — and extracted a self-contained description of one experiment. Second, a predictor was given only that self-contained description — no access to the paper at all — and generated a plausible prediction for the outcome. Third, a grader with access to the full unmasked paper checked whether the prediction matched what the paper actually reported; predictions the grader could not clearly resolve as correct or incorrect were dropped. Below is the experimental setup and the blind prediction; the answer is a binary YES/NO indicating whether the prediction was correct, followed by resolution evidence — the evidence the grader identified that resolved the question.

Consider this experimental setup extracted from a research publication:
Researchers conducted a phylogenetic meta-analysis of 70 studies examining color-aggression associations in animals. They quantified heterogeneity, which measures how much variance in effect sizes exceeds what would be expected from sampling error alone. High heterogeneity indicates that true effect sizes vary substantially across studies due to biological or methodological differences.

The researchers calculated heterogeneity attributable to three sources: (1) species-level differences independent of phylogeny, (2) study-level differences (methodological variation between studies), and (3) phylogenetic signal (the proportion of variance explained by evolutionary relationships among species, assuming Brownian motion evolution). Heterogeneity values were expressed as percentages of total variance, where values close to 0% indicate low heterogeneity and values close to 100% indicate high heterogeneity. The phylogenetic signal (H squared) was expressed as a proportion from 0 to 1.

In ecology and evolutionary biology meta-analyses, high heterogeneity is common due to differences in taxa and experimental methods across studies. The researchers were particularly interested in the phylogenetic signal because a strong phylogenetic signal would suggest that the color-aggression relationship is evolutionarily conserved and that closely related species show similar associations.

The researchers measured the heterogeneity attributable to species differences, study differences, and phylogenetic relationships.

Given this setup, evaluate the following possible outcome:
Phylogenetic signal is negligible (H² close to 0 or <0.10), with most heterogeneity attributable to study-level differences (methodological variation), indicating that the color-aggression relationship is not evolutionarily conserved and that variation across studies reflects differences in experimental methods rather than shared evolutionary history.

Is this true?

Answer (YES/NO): NO